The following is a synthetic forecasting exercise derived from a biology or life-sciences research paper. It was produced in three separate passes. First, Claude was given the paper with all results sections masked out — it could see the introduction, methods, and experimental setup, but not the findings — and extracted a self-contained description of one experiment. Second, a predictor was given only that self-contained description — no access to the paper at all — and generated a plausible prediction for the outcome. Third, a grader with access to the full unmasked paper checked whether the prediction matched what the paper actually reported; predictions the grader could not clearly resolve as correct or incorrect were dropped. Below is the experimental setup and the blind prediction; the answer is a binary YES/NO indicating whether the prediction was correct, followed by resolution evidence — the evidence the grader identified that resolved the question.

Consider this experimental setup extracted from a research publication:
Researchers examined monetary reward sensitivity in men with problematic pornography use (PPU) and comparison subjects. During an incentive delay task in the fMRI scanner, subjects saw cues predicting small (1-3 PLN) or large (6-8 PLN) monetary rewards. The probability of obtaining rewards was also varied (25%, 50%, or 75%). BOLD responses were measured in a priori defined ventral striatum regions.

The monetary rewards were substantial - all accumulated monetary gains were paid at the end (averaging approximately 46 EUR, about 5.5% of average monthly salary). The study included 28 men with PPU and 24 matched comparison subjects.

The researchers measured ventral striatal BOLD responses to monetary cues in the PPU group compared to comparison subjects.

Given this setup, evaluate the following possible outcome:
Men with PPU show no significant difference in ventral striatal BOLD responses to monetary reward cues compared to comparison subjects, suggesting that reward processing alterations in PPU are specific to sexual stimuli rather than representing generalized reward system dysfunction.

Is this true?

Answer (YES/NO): YES